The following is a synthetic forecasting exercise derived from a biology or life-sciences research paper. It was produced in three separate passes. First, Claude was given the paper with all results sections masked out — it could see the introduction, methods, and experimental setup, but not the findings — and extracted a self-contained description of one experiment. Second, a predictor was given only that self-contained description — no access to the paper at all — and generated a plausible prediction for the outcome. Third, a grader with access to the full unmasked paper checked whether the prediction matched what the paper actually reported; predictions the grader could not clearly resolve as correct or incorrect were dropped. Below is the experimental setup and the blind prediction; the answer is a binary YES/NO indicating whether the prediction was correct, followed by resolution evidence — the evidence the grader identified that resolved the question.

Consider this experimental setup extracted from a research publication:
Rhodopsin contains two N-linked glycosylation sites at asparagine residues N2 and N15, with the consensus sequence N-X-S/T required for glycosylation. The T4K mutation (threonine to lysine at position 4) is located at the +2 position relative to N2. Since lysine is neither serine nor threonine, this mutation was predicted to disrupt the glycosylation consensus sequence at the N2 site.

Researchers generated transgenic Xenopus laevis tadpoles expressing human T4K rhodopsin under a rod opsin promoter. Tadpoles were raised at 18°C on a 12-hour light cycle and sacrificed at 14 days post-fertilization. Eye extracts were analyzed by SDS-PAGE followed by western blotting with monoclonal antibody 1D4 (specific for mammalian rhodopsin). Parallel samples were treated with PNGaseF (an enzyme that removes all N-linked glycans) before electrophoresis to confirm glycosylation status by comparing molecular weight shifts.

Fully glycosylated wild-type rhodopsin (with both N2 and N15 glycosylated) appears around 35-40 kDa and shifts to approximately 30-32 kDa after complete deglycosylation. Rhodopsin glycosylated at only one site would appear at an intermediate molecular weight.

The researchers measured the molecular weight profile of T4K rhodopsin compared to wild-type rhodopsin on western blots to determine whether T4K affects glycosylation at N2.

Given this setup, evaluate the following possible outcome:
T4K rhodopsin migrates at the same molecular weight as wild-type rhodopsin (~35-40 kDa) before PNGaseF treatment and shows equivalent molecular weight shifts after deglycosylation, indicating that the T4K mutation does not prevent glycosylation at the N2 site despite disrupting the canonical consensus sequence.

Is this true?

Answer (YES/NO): NO